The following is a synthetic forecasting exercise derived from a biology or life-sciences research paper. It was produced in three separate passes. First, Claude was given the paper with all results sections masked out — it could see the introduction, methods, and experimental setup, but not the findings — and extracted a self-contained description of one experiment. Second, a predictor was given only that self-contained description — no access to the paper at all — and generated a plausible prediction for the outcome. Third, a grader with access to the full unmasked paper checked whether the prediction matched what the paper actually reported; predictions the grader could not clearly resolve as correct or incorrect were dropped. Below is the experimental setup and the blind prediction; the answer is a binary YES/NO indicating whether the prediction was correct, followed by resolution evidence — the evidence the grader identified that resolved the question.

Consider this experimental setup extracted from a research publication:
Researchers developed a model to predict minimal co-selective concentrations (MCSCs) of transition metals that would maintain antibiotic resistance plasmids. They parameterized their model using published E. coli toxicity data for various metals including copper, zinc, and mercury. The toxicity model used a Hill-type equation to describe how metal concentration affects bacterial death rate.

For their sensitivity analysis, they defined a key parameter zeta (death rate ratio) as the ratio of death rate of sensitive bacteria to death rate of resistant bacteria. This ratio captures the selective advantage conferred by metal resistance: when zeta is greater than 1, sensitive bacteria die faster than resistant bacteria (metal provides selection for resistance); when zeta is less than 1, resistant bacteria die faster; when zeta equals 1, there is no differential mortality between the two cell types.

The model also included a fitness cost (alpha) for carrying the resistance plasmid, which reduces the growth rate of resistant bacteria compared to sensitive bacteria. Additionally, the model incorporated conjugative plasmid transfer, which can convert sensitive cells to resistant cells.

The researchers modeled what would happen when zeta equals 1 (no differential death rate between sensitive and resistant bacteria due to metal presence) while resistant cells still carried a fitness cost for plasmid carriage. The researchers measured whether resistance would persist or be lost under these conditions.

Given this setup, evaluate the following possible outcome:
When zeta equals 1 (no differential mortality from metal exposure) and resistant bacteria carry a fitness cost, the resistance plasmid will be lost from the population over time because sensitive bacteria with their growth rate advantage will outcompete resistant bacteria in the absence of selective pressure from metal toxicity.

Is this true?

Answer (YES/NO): YES